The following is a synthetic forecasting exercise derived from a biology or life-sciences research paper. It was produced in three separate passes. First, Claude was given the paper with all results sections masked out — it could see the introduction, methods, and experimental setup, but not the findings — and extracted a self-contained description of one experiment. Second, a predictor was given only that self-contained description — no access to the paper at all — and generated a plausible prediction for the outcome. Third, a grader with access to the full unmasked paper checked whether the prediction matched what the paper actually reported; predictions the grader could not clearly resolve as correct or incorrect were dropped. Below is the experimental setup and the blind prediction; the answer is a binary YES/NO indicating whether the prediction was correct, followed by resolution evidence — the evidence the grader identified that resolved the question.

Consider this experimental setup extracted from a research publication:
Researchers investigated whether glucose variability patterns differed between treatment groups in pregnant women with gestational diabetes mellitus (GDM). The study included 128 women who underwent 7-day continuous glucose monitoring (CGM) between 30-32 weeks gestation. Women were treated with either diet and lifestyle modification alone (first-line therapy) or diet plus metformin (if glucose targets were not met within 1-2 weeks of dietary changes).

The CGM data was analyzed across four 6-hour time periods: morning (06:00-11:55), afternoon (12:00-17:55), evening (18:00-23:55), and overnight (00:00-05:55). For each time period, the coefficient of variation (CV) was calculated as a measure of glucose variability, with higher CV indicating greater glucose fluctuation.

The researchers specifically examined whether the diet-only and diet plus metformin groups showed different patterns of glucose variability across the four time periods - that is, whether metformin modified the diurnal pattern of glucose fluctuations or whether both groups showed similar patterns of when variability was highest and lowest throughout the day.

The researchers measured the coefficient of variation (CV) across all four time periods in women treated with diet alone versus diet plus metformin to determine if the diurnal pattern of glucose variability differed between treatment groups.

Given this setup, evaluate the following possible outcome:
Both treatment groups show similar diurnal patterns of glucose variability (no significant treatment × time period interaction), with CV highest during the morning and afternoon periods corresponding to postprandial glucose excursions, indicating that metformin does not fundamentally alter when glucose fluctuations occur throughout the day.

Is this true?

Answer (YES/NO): NO